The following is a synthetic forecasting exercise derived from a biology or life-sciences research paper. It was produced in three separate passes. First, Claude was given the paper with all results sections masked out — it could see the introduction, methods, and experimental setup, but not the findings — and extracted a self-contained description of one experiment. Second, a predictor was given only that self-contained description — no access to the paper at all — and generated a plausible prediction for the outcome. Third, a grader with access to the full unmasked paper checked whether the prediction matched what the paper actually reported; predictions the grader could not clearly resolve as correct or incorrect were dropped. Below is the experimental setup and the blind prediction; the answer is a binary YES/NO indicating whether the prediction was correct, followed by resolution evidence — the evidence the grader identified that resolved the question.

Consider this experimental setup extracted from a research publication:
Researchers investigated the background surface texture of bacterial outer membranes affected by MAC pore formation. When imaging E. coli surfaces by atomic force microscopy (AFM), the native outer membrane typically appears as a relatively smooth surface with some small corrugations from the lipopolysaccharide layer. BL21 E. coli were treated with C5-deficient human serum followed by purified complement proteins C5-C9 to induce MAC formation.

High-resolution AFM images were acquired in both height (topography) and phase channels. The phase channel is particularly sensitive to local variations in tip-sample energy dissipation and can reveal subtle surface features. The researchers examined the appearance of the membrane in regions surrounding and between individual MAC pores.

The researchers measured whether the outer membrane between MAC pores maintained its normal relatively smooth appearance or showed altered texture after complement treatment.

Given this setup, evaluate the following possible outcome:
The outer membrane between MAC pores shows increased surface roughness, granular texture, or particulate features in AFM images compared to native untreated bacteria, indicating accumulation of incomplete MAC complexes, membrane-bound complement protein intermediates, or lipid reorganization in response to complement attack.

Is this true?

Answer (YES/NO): YES